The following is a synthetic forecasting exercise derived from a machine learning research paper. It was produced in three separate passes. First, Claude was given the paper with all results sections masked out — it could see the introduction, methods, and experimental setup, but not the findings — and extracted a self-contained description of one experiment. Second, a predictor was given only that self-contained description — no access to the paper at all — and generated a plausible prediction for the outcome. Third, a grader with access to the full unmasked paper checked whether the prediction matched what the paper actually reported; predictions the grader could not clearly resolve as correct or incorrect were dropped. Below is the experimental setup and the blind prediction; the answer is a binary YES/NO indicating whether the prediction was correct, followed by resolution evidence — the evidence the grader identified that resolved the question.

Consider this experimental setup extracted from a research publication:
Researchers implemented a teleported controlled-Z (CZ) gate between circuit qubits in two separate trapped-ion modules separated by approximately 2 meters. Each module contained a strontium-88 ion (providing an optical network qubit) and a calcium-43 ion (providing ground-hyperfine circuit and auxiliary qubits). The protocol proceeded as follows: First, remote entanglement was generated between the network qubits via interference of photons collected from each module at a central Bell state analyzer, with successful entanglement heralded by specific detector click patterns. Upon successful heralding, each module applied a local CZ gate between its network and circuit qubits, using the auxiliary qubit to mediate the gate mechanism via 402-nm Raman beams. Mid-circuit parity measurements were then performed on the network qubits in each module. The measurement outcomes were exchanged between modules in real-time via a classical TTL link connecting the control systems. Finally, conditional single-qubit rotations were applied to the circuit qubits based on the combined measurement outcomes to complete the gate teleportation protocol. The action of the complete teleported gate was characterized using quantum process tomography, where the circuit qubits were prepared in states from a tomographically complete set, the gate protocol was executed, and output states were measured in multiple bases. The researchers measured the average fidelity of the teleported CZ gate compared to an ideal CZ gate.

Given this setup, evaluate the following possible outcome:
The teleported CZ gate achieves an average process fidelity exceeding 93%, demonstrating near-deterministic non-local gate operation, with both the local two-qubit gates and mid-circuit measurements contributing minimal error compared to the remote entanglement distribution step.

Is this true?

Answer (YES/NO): NO